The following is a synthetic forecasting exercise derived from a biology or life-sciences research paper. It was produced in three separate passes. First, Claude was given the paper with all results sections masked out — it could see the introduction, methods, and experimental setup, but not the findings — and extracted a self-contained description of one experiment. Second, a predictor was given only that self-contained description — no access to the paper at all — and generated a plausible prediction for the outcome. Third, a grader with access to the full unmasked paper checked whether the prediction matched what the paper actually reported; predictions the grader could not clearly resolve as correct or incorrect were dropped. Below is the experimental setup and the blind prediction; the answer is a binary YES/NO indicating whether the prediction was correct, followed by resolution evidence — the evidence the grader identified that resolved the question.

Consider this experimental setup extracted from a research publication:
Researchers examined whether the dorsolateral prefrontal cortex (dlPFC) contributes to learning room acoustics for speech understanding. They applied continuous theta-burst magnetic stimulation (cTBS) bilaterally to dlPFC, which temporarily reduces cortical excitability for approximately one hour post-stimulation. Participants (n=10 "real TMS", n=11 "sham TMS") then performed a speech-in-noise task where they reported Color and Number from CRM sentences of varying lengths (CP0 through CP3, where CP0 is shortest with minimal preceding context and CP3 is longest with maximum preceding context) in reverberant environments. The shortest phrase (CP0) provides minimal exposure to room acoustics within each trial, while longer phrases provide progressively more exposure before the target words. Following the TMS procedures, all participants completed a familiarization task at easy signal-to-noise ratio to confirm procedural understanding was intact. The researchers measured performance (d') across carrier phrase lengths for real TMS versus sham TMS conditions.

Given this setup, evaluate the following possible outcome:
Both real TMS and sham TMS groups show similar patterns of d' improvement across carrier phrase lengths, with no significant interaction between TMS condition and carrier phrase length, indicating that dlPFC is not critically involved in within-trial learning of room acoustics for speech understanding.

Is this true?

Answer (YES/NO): NO